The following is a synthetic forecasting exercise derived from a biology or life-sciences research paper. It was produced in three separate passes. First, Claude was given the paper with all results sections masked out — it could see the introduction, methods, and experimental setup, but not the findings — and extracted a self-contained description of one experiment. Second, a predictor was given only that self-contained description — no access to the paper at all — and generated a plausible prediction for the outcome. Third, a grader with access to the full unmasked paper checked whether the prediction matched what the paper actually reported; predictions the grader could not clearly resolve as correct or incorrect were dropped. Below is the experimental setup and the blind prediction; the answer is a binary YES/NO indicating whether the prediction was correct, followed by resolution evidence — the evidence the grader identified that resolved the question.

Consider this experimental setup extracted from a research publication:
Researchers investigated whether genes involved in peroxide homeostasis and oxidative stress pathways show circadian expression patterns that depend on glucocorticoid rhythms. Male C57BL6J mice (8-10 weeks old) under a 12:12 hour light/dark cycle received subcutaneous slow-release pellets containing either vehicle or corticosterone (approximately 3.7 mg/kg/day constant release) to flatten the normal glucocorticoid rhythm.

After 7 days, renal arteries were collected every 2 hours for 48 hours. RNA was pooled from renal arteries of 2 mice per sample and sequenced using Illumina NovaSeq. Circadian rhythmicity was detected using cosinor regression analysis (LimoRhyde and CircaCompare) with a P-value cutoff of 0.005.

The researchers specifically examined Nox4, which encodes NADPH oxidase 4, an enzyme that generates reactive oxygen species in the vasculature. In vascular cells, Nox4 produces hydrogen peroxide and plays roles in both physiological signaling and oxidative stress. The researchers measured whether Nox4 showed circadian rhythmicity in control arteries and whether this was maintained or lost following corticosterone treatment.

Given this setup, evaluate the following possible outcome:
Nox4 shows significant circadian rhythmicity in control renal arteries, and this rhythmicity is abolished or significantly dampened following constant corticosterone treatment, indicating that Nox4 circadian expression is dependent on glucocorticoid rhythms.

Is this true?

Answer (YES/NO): YES